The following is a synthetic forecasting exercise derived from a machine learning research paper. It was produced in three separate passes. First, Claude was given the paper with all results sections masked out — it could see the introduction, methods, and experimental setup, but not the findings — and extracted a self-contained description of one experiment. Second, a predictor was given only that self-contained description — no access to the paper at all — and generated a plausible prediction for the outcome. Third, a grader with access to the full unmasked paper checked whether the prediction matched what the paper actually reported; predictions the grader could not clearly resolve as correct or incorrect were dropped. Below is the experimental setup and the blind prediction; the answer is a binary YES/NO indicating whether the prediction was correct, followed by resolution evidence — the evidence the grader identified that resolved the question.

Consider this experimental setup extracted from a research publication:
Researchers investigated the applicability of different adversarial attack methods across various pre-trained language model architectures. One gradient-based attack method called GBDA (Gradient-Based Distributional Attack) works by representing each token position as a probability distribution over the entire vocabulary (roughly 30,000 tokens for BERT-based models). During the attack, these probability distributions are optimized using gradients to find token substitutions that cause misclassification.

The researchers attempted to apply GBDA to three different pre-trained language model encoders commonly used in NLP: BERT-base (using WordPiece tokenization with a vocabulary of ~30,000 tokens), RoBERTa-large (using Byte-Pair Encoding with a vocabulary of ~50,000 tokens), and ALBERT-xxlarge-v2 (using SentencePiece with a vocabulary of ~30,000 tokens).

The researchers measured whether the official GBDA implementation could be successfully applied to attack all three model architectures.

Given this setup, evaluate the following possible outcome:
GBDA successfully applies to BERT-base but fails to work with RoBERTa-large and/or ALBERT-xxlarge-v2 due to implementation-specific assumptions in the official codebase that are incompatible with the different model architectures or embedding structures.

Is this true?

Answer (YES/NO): YES